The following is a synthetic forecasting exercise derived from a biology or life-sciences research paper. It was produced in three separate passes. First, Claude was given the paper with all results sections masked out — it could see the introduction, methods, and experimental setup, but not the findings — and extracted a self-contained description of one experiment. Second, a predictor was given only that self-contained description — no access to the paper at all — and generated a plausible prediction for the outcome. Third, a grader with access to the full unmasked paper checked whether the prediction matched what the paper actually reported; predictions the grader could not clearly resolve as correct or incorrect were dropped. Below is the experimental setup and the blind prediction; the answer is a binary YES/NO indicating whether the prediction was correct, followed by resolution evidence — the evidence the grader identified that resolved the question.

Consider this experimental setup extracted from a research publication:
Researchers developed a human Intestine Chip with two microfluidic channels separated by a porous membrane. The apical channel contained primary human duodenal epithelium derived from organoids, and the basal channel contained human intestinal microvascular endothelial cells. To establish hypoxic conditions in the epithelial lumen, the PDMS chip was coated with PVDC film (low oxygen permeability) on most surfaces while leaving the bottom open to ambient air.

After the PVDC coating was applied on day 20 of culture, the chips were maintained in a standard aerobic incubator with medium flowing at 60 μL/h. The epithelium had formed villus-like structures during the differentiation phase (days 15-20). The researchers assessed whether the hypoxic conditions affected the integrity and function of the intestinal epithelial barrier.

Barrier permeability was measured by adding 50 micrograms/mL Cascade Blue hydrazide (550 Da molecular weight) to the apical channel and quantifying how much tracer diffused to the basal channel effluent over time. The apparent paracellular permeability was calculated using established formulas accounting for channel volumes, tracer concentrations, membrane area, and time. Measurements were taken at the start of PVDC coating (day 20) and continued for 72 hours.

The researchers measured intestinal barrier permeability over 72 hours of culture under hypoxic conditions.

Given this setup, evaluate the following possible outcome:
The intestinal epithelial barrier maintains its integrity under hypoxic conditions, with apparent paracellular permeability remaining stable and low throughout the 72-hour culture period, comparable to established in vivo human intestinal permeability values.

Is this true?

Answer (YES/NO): NO